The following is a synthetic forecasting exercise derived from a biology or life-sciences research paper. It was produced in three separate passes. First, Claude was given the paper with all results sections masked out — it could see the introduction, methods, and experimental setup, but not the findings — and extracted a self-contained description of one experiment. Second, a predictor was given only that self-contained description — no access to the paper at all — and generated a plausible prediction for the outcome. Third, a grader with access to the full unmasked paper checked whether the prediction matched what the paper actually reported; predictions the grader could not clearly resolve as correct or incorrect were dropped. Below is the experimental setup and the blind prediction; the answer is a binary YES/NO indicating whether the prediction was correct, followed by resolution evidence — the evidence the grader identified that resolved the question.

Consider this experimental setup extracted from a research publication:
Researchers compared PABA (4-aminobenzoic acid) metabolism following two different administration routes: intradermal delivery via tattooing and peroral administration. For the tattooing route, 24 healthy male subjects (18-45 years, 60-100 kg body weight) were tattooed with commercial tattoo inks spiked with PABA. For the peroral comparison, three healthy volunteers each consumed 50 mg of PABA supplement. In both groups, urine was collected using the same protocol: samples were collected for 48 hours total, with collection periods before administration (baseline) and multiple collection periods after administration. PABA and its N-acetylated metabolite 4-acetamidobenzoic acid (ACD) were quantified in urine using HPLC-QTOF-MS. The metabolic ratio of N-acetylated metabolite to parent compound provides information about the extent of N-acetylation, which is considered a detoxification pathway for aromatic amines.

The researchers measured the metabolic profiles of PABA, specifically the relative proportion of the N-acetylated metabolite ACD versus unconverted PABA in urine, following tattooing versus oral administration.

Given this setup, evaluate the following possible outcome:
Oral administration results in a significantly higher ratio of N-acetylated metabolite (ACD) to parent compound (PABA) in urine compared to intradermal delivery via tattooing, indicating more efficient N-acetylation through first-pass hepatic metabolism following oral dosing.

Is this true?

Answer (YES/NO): NO